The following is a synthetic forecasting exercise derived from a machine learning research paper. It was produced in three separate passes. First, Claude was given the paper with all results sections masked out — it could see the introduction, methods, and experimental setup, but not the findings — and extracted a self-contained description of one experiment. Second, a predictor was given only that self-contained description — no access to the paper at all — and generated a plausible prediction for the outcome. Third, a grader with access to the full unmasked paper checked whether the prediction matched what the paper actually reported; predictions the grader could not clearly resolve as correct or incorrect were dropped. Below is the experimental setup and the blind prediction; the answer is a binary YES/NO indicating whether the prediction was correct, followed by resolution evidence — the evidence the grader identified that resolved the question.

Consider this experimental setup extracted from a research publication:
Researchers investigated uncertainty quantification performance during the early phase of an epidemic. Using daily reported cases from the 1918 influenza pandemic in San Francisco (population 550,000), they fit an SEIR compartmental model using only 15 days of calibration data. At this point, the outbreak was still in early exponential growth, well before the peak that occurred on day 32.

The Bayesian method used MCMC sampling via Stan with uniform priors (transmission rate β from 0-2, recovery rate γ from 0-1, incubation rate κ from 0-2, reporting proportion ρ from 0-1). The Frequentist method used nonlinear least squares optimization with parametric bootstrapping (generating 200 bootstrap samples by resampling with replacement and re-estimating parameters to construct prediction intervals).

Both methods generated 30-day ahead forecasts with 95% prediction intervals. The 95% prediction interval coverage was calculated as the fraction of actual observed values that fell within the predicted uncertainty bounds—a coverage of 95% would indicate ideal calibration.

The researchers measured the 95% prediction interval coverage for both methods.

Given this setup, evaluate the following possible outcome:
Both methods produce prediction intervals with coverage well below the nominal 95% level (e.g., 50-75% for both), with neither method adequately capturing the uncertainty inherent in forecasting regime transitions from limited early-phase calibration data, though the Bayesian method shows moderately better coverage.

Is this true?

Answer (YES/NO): NO